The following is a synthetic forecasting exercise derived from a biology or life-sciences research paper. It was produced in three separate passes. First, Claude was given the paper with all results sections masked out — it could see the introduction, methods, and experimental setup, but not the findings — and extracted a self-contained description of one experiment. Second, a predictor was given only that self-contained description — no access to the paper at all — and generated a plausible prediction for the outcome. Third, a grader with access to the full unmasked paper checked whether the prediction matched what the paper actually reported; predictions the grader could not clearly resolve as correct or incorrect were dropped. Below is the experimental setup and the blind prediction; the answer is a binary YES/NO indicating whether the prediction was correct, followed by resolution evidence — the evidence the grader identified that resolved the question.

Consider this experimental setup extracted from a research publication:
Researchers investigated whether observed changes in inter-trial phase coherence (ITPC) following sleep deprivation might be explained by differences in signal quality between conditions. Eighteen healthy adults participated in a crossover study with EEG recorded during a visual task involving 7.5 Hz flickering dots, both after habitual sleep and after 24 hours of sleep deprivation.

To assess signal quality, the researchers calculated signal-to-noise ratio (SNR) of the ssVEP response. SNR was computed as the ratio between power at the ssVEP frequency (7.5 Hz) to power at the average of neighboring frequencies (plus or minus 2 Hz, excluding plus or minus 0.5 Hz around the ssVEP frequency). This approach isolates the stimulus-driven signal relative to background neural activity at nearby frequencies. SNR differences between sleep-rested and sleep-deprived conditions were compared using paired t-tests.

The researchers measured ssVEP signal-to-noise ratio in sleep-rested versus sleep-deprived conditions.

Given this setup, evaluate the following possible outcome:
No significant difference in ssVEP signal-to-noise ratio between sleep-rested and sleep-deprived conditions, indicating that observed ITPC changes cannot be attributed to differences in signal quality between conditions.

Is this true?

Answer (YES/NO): YES